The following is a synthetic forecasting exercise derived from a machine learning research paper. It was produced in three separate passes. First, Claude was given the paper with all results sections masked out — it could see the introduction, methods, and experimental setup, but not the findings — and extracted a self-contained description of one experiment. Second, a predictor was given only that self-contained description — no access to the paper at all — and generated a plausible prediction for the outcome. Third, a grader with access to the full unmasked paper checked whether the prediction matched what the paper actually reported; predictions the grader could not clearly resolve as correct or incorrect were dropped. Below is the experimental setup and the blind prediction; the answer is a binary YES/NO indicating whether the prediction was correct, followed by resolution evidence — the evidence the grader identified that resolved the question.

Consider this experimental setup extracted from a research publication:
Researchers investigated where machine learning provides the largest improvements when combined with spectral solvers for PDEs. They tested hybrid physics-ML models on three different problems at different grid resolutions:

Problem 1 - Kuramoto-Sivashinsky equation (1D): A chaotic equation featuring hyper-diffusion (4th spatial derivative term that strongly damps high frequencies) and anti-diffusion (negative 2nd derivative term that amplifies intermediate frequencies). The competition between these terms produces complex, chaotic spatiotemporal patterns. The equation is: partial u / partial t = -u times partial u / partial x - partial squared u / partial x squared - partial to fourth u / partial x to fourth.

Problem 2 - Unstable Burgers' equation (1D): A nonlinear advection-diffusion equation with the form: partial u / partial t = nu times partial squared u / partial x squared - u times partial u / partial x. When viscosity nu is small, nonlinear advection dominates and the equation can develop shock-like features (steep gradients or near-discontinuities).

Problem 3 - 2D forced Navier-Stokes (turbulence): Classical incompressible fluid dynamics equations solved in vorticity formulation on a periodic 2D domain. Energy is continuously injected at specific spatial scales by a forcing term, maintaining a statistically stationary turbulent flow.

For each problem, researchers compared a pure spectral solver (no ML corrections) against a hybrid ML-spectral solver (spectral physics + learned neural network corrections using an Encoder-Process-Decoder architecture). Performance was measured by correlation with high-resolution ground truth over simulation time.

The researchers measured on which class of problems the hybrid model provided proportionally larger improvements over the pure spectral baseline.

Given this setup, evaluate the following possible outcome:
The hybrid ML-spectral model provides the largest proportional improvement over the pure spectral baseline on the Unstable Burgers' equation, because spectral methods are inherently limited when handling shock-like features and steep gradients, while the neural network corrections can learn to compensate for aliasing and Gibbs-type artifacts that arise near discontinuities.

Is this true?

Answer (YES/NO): YES